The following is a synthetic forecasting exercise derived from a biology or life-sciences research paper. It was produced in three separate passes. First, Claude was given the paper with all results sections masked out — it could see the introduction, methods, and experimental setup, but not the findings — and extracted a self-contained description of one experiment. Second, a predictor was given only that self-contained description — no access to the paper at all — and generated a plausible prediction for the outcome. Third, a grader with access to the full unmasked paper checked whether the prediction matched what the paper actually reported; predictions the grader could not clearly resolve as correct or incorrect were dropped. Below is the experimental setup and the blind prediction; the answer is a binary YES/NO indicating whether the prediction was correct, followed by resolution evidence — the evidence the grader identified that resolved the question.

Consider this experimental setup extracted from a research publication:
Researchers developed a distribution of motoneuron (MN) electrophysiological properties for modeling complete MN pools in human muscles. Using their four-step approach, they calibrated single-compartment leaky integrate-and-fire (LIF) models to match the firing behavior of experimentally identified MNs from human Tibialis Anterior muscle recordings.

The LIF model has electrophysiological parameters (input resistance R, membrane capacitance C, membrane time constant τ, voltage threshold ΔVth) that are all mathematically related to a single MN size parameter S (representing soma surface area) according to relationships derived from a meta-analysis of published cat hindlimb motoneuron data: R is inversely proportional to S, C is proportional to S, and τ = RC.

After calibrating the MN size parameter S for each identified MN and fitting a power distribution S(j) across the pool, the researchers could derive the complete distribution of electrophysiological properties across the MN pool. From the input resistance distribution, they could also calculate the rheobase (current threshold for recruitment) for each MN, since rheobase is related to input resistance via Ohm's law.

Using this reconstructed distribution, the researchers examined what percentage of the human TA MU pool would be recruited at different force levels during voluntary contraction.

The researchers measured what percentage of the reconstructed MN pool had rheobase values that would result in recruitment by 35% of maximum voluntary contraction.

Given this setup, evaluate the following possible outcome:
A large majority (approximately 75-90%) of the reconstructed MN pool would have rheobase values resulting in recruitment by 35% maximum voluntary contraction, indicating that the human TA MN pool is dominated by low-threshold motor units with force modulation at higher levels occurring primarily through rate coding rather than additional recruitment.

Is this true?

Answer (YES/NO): YES